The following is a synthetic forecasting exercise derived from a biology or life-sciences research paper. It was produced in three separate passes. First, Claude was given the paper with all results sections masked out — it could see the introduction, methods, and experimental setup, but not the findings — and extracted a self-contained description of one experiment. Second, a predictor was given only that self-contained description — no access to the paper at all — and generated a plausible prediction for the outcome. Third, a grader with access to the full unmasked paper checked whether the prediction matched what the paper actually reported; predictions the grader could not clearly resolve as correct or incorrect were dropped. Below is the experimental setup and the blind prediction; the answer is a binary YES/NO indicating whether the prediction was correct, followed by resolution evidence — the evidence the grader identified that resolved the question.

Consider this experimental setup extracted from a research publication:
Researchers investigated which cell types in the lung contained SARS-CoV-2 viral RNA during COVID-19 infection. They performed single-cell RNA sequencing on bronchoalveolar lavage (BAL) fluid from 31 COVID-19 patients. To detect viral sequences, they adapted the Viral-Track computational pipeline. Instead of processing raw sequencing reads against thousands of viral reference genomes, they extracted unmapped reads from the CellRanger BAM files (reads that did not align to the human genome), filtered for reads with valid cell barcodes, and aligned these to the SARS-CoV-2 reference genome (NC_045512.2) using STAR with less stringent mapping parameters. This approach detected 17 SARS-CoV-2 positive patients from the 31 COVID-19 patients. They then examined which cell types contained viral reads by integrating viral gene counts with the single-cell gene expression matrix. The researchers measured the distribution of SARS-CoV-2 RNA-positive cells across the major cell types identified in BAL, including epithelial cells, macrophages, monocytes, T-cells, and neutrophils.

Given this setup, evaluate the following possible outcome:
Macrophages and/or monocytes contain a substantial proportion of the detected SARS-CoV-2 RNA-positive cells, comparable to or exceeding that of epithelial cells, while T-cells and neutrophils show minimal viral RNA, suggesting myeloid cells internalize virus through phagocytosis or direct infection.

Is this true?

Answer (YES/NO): NO